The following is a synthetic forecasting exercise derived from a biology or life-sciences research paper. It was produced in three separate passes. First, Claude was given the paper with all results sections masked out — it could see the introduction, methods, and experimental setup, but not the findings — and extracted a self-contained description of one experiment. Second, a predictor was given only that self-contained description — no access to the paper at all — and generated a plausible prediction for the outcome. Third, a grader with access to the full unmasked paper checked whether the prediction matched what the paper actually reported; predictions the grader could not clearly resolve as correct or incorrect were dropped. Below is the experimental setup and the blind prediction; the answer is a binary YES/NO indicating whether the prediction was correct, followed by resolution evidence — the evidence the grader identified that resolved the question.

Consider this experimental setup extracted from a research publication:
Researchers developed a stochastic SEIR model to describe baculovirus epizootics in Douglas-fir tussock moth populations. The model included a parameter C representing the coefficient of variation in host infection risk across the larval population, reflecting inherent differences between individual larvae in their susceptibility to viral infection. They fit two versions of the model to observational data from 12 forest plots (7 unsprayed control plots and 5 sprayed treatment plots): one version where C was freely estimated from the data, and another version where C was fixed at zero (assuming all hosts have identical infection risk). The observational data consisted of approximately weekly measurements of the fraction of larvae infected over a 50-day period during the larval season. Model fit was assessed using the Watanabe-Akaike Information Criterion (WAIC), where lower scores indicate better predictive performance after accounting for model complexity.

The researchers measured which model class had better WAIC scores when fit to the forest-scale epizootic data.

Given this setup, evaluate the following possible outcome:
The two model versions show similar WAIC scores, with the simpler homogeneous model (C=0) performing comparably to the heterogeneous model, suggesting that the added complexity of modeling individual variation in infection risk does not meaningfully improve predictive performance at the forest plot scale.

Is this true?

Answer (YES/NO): NO